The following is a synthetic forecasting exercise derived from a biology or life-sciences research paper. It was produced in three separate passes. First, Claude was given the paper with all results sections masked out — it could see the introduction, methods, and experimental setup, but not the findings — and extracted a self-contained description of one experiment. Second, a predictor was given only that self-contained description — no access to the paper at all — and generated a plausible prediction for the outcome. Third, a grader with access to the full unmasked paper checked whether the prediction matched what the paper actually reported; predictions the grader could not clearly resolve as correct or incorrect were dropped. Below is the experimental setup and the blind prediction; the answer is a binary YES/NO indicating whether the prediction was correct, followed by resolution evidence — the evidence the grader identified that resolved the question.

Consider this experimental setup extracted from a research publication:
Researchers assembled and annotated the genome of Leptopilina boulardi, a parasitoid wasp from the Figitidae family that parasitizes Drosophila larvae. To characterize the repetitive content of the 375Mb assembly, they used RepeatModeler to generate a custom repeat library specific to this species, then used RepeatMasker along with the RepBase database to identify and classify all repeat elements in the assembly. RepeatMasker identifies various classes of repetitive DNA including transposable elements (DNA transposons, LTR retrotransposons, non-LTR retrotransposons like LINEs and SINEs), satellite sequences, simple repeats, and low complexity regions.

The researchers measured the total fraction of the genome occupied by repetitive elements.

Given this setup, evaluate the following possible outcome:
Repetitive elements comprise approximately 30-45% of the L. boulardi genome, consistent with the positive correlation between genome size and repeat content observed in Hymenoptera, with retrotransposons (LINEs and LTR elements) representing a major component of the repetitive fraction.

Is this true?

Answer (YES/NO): YES